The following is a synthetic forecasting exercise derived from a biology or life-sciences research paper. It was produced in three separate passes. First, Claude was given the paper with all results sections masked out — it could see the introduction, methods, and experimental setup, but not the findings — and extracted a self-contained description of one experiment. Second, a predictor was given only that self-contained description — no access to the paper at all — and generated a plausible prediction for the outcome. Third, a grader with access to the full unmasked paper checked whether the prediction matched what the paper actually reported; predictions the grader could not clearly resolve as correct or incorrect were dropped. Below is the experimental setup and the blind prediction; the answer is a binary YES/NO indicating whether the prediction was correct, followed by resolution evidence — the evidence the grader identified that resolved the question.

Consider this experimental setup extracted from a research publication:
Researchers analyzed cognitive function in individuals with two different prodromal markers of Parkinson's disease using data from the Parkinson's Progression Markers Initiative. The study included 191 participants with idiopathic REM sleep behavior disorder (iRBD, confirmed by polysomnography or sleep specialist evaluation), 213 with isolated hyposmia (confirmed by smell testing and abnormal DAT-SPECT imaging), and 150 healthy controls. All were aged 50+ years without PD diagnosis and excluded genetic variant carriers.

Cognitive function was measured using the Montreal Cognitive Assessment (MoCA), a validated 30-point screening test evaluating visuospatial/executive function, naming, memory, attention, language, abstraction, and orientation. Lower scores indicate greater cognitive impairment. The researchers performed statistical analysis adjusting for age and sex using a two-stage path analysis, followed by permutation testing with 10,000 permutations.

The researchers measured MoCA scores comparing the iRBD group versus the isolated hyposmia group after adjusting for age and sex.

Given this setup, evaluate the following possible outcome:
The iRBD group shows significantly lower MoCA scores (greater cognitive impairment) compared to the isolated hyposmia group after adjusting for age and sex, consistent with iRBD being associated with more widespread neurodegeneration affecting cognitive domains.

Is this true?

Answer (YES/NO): NO